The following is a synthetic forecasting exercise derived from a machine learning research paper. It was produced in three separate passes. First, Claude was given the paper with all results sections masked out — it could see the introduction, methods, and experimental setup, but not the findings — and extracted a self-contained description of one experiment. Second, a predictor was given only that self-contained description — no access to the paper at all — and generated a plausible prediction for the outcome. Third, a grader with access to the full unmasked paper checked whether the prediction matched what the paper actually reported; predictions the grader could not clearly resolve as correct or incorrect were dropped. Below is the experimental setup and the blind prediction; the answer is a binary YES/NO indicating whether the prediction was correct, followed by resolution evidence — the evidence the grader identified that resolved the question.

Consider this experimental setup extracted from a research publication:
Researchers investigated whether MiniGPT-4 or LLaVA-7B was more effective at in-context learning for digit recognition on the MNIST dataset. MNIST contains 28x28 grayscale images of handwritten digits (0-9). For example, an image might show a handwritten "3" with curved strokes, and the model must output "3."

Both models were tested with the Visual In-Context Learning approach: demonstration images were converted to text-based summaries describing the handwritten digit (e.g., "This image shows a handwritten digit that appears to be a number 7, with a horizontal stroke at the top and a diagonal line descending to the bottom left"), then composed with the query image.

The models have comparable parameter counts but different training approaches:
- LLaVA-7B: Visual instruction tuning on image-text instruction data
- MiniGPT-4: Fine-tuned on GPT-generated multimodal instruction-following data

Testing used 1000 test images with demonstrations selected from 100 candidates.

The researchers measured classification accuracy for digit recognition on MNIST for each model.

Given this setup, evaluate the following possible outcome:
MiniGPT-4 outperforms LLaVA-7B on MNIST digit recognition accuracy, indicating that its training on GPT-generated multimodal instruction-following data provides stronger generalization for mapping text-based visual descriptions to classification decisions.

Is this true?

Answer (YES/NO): NO